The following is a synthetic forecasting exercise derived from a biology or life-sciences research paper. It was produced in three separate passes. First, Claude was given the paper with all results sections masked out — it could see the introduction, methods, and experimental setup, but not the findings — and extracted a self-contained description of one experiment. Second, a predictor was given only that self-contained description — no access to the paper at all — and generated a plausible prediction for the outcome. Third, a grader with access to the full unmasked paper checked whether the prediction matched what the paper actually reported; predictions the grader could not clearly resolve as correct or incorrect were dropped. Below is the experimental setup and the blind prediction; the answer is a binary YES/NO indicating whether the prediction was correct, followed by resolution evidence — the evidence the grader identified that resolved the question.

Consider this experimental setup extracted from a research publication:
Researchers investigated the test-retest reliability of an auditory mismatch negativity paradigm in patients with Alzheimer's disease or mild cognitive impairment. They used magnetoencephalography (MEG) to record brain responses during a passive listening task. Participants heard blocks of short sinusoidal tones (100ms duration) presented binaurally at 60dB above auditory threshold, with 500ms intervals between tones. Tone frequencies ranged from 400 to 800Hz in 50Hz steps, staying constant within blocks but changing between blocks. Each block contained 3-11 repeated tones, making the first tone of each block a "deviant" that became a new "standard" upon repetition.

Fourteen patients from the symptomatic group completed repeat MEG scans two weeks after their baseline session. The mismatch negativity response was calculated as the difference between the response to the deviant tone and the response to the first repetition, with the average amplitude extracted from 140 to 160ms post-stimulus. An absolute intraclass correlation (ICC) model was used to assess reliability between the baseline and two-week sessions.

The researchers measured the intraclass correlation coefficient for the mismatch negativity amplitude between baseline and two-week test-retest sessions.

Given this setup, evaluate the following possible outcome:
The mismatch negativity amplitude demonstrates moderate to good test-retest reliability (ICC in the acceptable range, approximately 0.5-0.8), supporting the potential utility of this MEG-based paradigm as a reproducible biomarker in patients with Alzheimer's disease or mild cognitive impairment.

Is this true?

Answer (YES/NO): NO